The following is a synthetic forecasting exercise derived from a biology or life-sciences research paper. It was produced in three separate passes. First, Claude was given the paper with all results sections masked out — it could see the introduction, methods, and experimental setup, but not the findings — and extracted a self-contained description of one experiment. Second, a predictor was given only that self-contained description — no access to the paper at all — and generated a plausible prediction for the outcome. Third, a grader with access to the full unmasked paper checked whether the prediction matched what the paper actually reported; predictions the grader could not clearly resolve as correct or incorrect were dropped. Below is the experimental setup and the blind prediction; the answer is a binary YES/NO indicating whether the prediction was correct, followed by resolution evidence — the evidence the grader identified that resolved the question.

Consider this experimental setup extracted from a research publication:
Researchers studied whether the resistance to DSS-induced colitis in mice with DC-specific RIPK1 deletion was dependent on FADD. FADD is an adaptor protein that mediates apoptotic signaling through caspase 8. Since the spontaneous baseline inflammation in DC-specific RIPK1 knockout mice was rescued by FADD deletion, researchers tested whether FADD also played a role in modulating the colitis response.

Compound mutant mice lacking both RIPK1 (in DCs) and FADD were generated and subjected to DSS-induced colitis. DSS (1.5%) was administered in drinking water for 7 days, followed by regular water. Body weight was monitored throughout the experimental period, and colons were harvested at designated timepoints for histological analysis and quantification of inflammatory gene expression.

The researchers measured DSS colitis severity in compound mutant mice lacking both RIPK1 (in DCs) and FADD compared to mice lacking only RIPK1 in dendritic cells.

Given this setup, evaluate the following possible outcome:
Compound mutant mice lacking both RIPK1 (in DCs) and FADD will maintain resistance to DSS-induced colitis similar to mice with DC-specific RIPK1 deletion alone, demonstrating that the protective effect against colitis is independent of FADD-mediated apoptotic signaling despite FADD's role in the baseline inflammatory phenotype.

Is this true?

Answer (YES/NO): NO